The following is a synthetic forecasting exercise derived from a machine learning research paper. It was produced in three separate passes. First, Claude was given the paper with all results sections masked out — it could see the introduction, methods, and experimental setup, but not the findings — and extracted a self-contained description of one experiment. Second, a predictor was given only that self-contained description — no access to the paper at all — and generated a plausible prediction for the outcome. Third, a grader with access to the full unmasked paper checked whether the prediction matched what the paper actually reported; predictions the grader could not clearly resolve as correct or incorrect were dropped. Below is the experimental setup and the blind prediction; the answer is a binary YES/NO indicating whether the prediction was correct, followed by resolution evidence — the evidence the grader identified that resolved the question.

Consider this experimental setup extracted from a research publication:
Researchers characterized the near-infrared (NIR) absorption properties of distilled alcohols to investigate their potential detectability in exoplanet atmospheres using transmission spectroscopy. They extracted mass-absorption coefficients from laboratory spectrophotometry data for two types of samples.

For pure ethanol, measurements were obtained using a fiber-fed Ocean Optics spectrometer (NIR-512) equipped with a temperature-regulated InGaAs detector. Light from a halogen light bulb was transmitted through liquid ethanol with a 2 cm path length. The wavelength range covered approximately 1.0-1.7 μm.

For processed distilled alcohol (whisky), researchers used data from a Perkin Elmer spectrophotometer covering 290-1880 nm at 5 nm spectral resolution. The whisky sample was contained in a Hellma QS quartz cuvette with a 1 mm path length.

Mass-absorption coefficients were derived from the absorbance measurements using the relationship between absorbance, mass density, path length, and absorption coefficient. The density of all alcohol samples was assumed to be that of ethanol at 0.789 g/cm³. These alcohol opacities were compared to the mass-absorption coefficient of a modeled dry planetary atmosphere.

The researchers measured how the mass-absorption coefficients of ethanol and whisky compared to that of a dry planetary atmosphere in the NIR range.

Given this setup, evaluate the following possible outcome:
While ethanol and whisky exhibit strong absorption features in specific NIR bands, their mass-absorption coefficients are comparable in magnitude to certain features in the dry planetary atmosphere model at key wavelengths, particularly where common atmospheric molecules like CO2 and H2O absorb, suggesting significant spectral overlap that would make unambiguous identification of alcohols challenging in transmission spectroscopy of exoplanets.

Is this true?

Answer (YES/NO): NO